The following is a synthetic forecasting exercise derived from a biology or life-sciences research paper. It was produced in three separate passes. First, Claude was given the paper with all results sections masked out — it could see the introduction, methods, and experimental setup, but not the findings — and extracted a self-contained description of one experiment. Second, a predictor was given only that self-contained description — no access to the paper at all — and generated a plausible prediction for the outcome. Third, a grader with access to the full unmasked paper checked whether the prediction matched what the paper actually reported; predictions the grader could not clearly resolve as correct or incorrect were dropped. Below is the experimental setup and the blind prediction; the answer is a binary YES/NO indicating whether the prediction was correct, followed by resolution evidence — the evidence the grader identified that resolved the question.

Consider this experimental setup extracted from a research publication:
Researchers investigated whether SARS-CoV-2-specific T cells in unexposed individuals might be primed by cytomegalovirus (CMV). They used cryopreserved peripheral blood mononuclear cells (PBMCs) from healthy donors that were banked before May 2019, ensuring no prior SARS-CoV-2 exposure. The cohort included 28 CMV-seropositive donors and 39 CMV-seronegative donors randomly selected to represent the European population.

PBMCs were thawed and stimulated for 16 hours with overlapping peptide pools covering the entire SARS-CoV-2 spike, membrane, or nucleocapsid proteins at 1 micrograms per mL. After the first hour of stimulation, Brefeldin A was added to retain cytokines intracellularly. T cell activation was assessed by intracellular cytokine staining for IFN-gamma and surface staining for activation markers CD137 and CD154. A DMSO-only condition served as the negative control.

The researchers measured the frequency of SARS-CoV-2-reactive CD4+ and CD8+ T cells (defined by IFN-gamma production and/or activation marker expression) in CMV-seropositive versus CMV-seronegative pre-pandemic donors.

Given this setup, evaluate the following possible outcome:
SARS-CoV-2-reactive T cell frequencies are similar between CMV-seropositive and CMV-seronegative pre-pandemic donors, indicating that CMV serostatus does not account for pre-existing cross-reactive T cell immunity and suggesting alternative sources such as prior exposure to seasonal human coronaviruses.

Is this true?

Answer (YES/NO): NO